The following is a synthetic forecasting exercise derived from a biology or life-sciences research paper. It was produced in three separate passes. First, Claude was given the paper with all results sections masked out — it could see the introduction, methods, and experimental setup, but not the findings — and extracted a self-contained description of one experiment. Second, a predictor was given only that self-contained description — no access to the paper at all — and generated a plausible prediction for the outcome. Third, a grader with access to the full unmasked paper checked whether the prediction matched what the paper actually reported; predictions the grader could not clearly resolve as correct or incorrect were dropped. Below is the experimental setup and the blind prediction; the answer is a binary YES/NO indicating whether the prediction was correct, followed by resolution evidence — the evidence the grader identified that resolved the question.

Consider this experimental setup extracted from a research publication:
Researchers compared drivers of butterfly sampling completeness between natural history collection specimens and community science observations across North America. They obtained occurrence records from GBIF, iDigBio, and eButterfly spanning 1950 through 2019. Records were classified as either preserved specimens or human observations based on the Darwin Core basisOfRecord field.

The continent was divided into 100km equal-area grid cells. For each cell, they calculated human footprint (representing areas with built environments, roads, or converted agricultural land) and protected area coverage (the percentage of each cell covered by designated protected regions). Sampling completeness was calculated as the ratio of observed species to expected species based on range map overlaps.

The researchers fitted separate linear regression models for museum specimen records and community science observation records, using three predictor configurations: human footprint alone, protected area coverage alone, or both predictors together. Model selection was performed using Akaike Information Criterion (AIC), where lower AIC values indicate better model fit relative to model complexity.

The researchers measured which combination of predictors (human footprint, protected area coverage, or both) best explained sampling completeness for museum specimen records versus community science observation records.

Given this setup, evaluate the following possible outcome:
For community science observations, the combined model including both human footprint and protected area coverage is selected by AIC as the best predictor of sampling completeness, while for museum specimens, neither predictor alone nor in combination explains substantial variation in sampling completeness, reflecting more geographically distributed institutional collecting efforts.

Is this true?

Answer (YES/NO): NO